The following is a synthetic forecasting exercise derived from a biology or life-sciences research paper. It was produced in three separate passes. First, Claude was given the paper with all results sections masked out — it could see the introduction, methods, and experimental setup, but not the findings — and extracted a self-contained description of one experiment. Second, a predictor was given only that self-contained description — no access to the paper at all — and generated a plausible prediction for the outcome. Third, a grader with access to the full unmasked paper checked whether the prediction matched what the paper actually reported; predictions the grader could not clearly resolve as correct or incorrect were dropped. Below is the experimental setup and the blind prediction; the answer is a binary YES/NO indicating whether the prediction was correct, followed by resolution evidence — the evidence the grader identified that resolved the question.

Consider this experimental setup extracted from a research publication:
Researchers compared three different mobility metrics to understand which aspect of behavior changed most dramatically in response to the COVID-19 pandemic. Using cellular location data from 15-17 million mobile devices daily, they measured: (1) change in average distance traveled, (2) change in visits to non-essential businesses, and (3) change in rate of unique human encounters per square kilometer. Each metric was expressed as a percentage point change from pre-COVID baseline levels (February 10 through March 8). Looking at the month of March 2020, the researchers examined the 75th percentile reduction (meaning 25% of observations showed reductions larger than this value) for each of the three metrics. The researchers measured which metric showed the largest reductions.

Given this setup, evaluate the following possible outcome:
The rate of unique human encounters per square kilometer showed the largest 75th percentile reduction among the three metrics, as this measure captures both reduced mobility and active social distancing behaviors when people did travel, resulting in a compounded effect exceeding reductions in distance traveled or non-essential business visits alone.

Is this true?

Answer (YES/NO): YES